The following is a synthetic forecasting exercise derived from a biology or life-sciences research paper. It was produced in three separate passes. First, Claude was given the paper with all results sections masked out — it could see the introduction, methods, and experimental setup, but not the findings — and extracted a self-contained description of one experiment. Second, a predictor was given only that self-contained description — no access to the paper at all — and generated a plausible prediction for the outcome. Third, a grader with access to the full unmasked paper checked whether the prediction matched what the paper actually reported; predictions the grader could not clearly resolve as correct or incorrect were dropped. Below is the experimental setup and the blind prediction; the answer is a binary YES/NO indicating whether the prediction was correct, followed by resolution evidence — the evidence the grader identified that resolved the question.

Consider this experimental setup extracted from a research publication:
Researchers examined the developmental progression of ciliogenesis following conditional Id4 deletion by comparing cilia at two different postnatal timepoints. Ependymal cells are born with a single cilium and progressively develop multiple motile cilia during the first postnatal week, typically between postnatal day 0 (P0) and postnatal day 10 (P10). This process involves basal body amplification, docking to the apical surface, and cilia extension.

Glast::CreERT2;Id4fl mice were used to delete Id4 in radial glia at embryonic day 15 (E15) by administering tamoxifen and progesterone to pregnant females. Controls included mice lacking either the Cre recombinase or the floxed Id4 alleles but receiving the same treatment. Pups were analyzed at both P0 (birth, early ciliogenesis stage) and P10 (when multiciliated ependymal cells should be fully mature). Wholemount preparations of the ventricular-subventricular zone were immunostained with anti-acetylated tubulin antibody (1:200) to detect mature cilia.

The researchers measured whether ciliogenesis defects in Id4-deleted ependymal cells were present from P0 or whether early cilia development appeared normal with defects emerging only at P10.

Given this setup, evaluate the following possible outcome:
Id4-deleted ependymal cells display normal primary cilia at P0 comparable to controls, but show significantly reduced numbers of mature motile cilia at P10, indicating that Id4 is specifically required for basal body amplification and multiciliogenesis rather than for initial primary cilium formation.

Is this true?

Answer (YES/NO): NO